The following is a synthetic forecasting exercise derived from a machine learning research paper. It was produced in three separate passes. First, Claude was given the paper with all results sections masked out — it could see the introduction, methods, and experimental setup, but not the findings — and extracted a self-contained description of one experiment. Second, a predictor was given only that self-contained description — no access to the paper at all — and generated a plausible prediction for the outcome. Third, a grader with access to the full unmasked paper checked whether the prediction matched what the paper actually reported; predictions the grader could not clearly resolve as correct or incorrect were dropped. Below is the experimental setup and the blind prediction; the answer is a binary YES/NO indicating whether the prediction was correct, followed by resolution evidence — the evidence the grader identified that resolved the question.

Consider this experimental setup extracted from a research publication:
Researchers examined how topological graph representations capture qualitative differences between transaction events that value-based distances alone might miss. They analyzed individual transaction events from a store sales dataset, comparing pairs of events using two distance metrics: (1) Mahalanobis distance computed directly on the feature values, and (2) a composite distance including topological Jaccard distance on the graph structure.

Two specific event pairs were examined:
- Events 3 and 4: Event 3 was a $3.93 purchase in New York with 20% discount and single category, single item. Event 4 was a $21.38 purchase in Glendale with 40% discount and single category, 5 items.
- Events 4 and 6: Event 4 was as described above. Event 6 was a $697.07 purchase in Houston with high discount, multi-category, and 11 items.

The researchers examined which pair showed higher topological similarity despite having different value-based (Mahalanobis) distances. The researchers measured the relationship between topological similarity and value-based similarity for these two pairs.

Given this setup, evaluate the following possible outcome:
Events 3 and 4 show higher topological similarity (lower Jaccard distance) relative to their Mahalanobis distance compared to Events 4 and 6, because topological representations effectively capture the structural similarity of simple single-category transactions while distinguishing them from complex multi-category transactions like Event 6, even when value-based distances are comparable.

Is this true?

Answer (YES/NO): NO